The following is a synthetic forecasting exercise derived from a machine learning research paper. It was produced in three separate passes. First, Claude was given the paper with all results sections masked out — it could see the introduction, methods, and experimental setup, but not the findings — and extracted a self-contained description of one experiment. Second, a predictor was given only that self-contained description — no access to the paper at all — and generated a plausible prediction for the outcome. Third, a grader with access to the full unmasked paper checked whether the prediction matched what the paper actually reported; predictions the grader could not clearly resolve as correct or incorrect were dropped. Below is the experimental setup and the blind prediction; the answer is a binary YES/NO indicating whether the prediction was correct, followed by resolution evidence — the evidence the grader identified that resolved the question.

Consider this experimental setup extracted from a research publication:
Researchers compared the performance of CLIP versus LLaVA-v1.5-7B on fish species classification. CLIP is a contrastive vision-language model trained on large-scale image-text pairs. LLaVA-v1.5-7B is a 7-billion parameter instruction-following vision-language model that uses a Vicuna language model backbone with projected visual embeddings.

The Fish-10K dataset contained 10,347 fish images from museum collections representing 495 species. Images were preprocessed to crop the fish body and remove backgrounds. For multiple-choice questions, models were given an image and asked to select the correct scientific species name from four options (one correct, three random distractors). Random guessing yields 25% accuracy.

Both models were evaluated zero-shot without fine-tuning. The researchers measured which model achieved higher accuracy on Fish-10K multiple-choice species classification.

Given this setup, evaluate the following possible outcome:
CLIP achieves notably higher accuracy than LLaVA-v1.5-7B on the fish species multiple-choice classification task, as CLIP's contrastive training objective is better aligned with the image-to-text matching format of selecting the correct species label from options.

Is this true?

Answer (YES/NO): NO